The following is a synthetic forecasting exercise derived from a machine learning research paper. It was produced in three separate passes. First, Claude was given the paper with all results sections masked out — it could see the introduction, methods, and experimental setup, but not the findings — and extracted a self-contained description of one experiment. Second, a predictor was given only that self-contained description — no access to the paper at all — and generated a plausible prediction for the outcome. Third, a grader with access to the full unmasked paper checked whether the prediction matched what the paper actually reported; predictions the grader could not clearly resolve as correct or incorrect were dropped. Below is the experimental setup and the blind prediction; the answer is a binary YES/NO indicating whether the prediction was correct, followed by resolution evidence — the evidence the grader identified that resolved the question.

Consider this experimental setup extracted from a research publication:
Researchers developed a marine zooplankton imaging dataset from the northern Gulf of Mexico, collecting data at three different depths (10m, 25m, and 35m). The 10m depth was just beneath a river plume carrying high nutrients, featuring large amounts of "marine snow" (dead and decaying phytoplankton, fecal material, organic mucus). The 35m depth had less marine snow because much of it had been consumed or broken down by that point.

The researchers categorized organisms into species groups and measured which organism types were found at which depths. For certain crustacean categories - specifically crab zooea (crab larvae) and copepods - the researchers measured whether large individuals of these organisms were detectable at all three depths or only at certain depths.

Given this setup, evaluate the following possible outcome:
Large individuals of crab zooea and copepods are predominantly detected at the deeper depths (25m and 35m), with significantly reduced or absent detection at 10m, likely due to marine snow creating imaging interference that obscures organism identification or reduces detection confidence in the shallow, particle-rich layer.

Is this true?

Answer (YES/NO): NO